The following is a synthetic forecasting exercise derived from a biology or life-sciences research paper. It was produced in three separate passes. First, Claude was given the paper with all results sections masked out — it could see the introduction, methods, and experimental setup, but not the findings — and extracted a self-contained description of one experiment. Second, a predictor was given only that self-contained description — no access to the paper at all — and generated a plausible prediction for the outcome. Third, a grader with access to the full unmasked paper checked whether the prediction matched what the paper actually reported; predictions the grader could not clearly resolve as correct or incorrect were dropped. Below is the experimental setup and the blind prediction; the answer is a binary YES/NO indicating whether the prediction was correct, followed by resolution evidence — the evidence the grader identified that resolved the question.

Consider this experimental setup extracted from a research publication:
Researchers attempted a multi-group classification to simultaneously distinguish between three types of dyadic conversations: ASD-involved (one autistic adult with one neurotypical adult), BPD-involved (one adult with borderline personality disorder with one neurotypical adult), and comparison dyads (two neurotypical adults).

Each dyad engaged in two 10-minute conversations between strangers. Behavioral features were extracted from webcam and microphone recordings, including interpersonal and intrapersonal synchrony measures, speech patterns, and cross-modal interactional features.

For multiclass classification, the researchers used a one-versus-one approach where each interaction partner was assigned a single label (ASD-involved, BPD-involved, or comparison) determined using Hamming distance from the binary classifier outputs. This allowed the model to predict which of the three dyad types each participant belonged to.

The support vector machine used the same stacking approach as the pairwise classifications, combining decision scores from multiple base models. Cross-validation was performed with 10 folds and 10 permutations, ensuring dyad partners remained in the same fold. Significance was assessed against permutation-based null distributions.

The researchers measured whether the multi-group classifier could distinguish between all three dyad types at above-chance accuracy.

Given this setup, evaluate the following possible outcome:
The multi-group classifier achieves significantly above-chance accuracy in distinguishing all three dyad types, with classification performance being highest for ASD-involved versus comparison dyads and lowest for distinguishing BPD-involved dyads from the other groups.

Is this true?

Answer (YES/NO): NO